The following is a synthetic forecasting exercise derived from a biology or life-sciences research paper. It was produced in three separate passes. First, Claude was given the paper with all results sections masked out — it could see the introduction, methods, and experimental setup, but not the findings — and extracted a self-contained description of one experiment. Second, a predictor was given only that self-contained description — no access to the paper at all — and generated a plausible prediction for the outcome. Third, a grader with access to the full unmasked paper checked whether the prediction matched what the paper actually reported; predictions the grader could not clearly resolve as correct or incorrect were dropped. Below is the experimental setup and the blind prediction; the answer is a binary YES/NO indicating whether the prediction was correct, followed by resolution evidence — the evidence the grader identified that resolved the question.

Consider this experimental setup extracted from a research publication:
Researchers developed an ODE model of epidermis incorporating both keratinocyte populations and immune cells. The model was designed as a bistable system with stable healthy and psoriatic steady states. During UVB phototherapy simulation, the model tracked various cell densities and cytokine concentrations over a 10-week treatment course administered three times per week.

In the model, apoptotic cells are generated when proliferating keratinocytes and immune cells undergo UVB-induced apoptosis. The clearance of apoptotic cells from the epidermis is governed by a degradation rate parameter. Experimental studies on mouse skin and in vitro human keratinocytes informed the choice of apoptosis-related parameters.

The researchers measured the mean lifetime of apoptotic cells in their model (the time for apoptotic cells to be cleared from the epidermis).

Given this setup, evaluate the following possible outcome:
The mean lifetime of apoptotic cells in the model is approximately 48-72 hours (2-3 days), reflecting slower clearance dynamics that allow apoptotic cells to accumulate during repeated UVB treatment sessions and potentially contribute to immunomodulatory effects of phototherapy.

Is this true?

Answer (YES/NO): NO